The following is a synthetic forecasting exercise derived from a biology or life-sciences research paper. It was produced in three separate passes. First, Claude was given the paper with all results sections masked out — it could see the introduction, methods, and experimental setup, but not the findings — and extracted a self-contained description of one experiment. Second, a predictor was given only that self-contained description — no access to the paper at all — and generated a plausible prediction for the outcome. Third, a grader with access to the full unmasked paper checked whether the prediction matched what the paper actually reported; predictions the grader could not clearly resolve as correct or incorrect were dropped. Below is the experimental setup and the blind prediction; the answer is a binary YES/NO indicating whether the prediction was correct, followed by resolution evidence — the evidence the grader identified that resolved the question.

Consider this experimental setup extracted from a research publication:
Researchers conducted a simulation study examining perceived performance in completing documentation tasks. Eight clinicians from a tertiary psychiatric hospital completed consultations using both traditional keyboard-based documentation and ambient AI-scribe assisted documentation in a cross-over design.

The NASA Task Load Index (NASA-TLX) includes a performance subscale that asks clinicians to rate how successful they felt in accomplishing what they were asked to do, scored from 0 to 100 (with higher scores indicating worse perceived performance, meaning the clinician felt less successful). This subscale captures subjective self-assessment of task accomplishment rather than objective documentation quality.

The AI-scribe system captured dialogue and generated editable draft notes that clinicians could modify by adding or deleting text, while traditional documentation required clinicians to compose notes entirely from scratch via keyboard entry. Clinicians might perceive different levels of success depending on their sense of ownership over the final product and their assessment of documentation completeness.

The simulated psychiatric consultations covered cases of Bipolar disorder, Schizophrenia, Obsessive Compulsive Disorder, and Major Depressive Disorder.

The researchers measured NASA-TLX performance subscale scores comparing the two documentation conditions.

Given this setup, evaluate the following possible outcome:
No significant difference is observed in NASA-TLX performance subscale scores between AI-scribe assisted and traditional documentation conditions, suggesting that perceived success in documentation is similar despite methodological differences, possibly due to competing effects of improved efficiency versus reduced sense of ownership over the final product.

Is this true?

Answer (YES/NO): NO